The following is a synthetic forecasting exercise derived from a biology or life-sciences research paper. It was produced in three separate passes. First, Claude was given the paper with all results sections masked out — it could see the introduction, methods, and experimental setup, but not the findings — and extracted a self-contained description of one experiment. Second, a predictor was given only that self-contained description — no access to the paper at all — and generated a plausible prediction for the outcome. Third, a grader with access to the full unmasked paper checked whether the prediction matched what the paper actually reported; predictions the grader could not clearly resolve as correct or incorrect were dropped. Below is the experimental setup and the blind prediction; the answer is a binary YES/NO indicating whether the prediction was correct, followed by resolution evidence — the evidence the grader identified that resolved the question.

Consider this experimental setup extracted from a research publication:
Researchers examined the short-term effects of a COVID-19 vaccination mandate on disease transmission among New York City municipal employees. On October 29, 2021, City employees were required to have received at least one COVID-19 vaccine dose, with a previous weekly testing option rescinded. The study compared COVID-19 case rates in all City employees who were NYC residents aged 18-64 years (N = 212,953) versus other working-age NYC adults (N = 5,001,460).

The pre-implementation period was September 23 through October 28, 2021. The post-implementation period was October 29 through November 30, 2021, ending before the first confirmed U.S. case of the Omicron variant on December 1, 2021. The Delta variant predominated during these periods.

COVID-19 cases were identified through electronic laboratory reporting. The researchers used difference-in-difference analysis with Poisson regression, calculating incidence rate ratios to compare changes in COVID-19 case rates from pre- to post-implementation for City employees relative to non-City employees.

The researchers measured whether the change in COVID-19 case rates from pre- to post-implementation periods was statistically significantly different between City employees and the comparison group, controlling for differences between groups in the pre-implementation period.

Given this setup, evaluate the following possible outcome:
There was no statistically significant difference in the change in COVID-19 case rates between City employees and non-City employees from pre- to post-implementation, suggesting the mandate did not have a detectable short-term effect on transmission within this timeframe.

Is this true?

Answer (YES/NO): NO